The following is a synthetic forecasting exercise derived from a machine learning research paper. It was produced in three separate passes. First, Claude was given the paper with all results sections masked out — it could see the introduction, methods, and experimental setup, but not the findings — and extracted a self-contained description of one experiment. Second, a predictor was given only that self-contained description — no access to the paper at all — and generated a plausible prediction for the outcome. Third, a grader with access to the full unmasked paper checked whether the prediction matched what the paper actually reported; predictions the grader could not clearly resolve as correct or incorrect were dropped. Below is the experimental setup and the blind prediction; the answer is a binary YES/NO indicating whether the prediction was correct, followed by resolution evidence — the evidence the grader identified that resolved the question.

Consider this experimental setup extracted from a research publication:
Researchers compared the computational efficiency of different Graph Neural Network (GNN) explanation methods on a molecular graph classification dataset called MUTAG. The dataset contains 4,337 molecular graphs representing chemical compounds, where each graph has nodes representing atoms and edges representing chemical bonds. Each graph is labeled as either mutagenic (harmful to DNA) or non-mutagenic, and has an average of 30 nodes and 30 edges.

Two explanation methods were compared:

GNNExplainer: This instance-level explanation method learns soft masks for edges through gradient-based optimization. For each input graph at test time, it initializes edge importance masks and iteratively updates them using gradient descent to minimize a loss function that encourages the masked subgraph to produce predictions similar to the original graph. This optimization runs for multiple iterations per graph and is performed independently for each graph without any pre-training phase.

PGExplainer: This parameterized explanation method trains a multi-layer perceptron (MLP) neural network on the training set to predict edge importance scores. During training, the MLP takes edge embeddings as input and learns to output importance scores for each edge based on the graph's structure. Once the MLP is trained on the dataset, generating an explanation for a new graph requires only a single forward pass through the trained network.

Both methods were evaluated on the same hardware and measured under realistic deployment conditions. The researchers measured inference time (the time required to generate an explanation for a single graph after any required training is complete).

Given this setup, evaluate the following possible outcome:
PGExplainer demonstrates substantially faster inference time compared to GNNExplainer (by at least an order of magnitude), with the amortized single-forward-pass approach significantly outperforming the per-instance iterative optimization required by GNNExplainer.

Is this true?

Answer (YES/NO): YES